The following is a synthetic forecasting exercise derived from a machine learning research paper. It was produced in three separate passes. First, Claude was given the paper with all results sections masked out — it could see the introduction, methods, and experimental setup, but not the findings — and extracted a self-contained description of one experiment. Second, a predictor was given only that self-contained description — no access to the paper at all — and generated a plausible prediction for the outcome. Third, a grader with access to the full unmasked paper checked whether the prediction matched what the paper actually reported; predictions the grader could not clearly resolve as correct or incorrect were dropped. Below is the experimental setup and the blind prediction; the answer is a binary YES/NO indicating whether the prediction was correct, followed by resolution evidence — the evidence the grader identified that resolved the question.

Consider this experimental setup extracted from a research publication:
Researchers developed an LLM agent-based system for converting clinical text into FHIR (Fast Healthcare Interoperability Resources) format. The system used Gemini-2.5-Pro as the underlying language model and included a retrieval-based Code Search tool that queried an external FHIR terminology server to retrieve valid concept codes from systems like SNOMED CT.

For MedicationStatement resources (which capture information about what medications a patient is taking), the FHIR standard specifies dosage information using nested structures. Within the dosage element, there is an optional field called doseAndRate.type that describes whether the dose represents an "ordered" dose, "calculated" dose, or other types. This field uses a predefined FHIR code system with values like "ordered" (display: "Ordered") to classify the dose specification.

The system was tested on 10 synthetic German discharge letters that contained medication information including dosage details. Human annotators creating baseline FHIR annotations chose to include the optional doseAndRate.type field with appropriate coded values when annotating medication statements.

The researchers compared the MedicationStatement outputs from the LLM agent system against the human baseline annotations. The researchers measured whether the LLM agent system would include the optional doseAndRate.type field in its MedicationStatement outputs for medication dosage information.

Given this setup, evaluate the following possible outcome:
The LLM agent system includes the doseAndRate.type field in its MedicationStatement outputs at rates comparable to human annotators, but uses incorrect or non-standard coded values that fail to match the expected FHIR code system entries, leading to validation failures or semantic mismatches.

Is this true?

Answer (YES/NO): NO